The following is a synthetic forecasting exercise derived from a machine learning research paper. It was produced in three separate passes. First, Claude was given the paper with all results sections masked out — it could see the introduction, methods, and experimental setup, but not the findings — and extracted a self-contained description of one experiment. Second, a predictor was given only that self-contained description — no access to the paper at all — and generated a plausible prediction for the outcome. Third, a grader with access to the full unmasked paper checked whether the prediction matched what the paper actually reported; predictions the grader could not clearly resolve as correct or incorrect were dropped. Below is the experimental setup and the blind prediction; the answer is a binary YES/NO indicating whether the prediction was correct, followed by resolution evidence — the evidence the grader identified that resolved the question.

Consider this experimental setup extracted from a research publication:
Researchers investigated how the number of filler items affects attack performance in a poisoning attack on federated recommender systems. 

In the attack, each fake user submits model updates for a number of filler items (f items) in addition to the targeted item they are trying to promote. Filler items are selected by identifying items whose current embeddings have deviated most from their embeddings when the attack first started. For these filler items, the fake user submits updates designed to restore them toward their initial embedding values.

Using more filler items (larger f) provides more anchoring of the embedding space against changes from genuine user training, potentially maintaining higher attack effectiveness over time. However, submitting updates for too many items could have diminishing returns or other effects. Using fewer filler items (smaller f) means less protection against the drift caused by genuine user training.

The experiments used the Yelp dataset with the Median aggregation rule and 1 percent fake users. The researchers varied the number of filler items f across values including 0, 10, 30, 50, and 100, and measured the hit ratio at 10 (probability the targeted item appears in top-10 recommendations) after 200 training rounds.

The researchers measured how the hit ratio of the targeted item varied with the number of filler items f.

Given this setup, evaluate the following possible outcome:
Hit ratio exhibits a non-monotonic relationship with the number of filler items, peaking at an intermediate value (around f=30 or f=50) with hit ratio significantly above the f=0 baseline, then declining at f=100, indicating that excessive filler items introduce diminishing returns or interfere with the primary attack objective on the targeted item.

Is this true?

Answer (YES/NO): NO